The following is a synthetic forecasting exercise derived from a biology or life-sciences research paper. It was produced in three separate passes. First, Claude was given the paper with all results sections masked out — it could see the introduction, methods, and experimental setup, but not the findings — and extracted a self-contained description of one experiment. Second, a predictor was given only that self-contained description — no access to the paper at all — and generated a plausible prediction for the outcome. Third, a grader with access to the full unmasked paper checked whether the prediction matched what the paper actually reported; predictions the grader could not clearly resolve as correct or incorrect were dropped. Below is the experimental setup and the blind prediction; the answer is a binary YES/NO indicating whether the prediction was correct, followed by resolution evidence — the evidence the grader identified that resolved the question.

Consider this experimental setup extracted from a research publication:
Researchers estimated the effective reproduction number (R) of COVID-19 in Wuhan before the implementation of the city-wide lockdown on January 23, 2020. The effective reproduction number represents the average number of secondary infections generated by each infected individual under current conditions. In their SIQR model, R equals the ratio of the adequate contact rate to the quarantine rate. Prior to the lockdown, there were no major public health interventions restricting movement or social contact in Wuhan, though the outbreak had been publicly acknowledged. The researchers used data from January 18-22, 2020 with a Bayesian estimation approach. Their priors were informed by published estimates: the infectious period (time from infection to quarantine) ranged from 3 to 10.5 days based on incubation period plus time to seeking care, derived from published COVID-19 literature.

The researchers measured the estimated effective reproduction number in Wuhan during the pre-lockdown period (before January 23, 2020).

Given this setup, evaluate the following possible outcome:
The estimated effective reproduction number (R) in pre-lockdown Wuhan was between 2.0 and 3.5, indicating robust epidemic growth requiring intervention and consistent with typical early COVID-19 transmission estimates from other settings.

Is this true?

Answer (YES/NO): YES